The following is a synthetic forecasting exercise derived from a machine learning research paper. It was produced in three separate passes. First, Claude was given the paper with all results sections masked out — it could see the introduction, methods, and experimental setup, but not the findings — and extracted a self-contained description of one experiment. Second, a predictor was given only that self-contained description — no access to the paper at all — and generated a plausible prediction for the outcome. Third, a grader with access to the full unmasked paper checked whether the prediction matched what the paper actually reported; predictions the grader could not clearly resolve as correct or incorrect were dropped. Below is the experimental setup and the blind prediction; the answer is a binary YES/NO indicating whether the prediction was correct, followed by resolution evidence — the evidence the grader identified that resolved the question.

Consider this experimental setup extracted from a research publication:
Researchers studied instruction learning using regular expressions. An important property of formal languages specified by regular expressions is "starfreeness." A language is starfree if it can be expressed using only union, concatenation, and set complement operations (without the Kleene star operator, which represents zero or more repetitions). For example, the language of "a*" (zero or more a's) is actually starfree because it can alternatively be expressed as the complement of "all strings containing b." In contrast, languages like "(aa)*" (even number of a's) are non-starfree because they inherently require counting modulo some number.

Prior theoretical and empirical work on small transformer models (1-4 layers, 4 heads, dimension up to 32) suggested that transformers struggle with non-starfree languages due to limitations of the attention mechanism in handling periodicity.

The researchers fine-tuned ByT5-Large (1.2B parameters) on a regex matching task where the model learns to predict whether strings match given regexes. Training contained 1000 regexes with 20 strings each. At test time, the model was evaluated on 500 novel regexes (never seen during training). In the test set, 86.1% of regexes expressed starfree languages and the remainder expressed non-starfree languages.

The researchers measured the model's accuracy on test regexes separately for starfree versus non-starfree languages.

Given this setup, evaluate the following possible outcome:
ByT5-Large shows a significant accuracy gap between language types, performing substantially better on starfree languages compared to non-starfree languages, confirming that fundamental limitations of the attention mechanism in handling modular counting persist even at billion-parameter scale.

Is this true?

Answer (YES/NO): YES